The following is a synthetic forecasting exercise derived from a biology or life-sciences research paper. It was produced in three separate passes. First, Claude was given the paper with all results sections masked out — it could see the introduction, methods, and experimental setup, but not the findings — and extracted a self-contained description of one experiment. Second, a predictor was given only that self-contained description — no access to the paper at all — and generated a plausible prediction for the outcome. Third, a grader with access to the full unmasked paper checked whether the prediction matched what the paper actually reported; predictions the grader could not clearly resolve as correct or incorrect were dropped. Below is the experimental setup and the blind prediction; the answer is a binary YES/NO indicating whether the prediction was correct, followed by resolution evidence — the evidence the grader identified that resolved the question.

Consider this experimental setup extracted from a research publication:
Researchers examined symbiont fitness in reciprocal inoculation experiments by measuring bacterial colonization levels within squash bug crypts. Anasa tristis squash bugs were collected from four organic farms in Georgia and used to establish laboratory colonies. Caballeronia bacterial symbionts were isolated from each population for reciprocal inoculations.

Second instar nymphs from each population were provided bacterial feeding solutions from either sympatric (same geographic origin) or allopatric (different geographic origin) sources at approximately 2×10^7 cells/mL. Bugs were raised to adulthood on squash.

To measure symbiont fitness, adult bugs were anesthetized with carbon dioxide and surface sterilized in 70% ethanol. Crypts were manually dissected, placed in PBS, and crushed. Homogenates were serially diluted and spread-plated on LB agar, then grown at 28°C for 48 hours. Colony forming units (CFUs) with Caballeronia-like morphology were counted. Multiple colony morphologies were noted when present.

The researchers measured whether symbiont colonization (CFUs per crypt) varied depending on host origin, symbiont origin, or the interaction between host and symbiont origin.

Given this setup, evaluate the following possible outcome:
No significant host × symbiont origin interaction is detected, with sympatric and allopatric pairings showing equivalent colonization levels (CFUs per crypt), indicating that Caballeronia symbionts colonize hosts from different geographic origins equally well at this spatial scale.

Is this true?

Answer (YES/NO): YES